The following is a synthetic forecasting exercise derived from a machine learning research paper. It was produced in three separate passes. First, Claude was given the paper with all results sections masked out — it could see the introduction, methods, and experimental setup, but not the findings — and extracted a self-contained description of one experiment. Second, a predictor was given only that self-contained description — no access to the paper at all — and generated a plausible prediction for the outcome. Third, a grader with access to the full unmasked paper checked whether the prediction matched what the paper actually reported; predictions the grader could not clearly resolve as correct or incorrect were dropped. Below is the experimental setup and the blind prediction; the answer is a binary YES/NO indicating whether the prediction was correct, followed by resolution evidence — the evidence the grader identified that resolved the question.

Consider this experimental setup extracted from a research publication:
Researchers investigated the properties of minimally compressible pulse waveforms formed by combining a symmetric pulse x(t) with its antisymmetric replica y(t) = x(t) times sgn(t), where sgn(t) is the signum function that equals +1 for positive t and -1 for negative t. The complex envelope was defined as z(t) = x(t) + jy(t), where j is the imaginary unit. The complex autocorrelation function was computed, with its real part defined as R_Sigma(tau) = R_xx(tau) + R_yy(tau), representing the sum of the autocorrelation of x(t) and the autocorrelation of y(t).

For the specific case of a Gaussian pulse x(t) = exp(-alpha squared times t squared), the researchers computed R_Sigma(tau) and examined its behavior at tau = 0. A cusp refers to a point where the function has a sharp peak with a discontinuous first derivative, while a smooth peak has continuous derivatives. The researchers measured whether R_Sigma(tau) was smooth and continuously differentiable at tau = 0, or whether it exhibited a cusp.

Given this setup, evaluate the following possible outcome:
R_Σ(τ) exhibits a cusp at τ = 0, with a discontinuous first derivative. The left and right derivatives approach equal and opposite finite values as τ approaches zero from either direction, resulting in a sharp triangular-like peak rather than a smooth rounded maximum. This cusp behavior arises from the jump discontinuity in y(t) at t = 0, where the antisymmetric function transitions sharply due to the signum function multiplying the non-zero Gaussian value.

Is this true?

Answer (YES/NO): YES